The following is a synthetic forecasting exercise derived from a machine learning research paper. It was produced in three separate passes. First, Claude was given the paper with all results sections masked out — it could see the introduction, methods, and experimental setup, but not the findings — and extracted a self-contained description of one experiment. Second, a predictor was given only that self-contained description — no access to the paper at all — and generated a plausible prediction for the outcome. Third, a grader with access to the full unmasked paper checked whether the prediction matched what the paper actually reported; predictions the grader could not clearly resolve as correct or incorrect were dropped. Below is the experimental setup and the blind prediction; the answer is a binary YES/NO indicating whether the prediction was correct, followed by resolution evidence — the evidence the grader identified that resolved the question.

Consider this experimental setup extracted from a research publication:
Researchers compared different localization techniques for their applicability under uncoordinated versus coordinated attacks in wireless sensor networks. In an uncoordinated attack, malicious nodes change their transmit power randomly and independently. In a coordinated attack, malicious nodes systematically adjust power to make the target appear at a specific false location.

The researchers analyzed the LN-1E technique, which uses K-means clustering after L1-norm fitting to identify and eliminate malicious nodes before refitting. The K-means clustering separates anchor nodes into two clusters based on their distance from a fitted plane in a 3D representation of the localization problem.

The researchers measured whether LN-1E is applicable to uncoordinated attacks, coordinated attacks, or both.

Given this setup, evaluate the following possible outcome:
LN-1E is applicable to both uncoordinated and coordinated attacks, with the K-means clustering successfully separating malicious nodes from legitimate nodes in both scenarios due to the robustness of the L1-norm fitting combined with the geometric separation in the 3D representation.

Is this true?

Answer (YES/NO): NO